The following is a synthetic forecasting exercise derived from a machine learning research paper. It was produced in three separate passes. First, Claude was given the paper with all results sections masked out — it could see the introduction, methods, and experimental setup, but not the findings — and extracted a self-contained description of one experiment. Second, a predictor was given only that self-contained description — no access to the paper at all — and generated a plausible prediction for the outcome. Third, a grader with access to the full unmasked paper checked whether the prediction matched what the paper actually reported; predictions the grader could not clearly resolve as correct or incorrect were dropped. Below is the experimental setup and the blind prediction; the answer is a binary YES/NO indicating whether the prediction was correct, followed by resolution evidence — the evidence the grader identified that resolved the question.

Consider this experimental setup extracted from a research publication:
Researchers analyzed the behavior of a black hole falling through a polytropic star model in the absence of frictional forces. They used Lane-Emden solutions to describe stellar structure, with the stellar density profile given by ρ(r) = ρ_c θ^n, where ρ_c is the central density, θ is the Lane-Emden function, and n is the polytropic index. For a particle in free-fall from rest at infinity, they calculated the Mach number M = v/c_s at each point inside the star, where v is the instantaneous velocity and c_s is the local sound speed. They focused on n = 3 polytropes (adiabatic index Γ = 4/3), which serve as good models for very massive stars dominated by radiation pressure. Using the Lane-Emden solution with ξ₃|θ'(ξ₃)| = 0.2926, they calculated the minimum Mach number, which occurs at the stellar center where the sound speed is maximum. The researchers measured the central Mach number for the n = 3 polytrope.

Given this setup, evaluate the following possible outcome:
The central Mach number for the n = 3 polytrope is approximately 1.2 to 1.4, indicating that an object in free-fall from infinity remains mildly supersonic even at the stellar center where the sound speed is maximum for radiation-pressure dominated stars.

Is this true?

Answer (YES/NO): NO